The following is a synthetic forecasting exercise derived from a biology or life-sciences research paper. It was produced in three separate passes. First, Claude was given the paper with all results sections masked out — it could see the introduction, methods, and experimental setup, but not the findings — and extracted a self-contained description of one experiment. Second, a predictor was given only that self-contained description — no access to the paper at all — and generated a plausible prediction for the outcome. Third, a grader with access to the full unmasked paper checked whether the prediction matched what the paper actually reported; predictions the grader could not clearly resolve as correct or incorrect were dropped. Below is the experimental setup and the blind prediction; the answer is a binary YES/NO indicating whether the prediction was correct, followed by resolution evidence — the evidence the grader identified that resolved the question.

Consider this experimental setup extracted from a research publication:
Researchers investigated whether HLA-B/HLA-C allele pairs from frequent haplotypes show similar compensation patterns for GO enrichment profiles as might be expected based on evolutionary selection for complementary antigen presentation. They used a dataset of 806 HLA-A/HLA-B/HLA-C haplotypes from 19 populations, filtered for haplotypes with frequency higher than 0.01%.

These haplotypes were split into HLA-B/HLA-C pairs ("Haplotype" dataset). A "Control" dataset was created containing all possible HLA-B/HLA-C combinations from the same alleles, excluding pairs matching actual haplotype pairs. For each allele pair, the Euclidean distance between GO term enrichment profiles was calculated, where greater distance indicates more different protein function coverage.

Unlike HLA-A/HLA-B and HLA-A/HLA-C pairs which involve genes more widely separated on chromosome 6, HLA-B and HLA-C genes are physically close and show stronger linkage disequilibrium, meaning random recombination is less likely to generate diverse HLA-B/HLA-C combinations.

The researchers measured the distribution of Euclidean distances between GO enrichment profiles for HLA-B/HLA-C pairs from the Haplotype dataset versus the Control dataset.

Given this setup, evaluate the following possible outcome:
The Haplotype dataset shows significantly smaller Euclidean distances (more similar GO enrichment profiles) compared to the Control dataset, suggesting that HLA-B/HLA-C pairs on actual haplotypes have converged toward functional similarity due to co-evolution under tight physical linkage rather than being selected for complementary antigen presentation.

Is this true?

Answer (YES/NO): NO